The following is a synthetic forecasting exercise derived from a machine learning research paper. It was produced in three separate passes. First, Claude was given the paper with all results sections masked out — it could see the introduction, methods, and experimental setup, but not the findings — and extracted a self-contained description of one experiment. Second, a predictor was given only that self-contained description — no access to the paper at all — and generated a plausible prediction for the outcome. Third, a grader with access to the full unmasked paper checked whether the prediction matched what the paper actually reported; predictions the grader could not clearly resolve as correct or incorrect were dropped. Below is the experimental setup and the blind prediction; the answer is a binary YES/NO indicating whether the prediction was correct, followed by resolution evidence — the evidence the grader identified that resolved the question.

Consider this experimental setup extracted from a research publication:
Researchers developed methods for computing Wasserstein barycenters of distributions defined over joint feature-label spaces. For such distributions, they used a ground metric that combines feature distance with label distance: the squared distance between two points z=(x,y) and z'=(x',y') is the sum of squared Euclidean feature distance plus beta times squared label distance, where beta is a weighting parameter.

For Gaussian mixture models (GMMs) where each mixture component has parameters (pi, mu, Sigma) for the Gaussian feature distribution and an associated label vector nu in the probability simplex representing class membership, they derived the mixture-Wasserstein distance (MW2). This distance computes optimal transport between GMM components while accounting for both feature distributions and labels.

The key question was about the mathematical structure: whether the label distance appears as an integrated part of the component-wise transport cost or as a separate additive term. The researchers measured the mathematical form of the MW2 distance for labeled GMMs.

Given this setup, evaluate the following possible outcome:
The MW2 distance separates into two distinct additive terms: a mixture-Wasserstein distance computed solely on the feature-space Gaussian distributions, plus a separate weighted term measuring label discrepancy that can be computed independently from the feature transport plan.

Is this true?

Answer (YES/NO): NO